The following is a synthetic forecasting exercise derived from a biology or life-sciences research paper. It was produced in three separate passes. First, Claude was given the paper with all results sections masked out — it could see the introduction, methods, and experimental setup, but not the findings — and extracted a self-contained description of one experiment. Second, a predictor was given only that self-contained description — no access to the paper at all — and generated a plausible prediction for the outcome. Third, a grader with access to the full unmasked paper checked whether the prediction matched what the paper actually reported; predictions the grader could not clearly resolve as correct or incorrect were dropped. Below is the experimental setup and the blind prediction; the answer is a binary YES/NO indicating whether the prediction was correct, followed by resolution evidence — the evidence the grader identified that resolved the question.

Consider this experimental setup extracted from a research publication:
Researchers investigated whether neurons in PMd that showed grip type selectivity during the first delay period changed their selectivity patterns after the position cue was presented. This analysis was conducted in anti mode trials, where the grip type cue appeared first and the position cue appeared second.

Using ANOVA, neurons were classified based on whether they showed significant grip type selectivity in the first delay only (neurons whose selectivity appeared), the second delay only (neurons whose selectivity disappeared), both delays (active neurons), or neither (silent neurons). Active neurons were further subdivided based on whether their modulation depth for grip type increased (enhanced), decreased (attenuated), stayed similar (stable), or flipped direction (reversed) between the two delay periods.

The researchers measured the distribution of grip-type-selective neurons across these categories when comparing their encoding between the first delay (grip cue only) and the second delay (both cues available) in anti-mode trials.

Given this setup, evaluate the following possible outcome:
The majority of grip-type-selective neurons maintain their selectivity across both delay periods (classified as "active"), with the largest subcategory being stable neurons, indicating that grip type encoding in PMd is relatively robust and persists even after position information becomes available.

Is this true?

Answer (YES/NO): NO